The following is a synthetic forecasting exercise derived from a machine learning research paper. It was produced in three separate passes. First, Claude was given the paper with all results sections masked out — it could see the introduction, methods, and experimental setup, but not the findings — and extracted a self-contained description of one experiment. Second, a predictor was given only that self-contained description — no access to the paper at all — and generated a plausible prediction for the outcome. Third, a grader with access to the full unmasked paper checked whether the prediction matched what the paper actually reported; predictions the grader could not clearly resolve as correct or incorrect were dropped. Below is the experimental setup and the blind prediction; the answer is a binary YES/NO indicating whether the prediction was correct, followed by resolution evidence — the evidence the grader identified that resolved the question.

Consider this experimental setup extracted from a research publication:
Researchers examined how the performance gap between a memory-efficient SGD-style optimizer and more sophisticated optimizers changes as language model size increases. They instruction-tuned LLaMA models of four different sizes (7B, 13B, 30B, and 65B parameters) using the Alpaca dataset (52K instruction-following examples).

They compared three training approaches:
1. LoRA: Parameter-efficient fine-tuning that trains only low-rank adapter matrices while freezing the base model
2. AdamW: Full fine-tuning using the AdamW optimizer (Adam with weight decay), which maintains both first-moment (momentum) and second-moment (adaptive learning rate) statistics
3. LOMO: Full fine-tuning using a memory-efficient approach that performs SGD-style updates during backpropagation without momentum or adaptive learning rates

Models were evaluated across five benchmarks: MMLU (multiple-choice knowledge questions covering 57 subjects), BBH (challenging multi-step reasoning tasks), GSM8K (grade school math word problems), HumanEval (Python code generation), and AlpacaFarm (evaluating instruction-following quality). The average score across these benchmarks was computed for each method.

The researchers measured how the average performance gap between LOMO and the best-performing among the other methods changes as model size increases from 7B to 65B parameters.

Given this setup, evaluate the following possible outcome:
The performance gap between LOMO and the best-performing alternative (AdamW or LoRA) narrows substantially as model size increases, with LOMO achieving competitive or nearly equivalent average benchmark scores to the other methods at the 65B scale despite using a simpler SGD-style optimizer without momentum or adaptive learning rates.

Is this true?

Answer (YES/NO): YES